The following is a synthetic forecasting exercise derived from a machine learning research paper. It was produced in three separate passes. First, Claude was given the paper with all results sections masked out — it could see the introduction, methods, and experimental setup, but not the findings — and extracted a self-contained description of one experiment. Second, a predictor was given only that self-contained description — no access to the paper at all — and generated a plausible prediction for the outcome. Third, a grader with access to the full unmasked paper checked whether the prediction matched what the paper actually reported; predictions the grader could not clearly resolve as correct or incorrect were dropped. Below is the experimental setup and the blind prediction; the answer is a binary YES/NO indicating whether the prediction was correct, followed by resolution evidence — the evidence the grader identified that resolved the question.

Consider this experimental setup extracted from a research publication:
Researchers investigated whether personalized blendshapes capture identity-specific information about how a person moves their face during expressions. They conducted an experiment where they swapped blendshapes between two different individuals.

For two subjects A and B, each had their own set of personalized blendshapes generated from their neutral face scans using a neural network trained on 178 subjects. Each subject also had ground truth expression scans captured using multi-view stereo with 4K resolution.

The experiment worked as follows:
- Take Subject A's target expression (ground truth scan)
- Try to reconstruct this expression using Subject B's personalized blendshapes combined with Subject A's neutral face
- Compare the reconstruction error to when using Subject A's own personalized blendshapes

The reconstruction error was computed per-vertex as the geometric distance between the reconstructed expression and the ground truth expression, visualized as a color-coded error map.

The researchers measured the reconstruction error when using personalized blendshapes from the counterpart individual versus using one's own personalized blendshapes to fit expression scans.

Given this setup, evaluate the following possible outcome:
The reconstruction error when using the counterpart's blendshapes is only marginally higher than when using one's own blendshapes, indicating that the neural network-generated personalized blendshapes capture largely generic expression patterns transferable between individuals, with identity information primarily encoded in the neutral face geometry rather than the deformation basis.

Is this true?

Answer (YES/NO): NO